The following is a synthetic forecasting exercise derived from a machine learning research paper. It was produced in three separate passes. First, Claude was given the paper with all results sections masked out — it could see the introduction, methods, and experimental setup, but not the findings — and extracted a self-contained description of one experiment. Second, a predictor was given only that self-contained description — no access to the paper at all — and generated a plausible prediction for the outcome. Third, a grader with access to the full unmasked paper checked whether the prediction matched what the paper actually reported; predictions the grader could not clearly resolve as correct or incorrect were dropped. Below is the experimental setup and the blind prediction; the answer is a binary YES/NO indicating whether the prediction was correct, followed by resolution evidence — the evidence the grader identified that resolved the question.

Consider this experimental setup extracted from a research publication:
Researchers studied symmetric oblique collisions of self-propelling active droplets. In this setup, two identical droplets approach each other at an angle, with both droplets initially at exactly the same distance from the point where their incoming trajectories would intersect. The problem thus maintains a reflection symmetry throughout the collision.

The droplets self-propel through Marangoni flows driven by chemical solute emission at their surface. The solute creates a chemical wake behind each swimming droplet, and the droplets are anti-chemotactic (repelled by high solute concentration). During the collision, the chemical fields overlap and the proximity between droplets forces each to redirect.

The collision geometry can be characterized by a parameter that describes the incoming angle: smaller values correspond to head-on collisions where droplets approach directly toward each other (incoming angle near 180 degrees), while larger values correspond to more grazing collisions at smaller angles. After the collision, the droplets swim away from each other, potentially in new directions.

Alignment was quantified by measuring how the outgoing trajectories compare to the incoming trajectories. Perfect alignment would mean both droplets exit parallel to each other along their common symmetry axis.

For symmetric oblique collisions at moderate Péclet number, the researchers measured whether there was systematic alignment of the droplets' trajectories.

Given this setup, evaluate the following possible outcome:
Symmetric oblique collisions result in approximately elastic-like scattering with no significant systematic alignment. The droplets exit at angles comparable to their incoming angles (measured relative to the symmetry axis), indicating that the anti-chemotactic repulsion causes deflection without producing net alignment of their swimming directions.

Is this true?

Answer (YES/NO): NO